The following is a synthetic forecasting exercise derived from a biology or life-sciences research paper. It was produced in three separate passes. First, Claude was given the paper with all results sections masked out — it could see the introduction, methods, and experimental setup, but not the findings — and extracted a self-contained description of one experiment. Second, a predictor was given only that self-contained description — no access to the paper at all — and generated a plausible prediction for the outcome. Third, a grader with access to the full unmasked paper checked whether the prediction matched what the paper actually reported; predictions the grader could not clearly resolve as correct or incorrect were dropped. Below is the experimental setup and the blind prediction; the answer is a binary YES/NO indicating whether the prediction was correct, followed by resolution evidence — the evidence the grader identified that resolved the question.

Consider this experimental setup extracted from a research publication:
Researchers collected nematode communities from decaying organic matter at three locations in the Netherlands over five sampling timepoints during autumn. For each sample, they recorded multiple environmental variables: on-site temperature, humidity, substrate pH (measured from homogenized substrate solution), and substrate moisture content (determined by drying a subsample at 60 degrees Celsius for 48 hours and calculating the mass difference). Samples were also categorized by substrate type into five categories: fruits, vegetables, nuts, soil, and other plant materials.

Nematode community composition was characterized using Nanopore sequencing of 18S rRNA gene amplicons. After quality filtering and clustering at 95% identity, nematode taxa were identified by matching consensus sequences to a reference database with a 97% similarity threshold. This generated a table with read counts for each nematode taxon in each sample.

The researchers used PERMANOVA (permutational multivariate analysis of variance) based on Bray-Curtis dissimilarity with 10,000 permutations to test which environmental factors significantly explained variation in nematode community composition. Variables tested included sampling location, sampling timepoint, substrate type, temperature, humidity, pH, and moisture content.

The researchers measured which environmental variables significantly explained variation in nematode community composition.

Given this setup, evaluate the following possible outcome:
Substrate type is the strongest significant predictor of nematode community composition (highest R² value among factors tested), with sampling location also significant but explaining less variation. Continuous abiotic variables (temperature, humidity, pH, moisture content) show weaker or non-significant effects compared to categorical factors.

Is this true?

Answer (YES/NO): NO